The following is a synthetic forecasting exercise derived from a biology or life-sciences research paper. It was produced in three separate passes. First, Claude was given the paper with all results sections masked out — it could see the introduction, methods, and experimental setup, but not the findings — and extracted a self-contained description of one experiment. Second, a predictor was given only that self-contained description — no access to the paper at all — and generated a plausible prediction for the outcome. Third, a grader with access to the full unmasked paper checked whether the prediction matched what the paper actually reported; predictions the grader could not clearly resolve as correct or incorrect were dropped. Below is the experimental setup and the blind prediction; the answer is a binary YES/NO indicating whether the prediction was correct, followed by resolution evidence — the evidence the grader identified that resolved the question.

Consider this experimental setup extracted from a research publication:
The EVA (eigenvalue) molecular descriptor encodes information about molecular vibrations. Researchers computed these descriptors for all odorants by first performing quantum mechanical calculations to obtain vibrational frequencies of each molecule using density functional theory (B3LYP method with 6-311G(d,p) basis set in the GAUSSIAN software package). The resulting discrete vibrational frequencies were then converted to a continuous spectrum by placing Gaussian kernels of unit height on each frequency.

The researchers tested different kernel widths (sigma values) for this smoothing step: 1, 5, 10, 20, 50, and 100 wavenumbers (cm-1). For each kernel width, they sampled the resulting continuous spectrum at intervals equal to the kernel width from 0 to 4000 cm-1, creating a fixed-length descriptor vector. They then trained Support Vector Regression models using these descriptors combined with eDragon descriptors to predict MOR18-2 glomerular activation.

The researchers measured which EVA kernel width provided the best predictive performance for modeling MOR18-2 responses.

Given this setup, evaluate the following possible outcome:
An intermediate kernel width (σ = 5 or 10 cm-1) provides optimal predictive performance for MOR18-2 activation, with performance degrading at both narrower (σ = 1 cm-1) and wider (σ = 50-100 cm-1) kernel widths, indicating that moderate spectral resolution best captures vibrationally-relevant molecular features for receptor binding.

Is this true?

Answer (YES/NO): YES